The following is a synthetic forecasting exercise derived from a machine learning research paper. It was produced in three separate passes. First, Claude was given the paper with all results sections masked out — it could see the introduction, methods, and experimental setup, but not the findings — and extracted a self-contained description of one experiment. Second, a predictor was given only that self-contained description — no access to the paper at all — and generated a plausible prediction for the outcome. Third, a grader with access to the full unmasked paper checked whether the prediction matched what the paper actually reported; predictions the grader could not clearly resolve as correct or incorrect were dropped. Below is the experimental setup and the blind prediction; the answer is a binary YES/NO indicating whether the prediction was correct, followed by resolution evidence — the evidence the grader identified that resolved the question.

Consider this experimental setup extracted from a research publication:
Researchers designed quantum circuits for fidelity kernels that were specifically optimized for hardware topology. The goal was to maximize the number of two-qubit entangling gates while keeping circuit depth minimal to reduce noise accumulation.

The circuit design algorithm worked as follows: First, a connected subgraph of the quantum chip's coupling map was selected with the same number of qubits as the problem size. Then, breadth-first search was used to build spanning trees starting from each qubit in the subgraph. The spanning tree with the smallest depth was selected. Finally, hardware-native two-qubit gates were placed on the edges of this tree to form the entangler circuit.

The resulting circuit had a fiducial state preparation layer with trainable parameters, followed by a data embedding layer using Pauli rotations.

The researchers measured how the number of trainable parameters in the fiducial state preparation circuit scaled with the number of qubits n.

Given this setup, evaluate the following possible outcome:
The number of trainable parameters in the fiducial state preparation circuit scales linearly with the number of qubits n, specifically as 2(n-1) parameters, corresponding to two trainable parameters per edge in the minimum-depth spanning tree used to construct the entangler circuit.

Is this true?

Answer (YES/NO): NO